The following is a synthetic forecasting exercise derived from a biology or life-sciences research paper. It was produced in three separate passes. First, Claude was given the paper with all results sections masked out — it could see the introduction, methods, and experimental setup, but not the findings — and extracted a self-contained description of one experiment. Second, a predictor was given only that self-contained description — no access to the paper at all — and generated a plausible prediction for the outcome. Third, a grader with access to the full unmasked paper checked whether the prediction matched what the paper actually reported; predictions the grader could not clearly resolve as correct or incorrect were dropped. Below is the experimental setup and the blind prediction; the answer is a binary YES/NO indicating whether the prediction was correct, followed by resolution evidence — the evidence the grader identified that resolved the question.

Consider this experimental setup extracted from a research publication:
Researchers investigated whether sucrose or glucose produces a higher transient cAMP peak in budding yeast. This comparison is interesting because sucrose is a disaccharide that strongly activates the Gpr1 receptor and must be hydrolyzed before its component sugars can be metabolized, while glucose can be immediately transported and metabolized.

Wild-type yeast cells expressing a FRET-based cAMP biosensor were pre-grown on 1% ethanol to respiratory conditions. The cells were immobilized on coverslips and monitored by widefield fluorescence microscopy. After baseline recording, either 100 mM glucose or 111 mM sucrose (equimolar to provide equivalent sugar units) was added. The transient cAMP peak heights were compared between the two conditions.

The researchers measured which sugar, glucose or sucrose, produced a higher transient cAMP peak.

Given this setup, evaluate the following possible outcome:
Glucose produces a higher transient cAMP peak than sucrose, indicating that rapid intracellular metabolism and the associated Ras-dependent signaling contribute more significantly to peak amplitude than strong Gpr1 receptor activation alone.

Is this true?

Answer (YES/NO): NO